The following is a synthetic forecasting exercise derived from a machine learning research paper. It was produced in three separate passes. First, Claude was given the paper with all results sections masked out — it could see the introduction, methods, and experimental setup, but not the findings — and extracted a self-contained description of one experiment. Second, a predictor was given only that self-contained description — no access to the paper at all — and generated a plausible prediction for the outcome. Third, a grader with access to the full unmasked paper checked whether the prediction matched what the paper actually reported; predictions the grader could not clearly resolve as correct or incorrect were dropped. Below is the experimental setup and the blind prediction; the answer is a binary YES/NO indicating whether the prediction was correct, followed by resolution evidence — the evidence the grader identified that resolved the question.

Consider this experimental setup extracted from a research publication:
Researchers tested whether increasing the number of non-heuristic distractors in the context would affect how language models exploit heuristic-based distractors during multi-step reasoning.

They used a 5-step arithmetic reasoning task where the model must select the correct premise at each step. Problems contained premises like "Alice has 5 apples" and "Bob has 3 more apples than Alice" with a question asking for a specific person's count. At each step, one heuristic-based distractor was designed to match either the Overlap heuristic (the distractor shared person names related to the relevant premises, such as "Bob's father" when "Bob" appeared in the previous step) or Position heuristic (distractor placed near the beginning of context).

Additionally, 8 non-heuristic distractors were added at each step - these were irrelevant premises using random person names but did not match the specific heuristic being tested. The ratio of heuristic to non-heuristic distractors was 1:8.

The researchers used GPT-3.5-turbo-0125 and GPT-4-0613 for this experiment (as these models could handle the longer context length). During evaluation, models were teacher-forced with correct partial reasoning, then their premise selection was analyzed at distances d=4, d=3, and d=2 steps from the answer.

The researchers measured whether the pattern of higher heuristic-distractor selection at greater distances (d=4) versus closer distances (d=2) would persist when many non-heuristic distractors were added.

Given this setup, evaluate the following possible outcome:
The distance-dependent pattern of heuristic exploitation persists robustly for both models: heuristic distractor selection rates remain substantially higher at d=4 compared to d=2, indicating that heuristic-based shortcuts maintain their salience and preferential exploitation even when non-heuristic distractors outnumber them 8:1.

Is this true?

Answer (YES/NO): NO